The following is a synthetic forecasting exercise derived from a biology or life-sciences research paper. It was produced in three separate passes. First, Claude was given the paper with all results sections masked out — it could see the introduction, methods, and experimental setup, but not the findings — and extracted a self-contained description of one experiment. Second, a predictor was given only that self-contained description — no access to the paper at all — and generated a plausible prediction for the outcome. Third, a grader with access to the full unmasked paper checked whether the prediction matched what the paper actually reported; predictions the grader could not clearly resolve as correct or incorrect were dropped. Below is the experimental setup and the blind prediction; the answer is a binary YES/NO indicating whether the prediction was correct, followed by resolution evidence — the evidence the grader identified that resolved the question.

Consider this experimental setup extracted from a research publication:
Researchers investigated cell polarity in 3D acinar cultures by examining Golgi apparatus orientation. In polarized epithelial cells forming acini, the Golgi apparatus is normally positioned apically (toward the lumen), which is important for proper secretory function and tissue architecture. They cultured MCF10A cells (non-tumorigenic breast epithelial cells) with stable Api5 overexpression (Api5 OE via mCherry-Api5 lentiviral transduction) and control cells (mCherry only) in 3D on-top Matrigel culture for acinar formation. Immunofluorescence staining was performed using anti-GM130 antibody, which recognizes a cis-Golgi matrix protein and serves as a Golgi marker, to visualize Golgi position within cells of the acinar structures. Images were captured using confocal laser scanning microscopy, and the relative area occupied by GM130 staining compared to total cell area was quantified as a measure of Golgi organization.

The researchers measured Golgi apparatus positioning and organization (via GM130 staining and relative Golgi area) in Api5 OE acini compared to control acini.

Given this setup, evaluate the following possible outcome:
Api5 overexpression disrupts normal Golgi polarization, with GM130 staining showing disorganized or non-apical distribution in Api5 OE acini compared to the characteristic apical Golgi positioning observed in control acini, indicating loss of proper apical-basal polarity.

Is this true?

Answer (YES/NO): YES